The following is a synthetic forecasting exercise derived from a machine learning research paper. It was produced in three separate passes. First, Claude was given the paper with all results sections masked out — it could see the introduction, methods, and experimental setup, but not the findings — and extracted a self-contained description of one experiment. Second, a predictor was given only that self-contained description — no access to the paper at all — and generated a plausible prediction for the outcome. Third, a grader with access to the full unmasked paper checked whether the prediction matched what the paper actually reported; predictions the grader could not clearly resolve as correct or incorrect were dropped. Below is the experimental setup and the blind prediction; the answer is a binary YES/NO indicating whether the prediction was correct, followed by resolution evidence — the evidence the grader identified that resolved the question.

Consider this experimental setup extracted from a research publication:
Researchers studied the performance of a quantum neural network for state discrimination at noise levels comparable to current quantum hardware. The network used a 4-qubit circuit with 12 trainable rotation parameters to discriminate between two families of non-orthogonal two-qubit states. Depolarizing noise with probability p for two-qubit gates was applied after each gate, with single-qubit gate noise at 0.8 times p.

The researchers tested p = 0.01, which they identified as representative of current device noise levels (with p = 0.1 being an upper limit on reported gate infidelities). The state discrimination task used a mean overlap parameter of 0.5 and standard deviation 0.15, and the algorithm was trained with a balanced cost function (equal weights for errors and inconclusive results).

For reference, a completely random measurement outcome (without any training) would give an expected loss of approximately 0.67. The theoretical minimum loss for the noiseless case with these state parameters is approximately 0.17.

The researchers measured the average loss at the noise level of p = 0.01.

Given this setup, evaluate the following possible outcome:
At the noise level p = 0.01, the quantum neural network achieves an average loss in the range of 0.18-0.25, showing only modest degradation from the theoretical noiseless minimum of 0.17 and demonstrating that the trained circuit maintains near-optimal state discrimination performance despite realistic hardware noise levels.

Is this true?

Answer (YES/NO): YES